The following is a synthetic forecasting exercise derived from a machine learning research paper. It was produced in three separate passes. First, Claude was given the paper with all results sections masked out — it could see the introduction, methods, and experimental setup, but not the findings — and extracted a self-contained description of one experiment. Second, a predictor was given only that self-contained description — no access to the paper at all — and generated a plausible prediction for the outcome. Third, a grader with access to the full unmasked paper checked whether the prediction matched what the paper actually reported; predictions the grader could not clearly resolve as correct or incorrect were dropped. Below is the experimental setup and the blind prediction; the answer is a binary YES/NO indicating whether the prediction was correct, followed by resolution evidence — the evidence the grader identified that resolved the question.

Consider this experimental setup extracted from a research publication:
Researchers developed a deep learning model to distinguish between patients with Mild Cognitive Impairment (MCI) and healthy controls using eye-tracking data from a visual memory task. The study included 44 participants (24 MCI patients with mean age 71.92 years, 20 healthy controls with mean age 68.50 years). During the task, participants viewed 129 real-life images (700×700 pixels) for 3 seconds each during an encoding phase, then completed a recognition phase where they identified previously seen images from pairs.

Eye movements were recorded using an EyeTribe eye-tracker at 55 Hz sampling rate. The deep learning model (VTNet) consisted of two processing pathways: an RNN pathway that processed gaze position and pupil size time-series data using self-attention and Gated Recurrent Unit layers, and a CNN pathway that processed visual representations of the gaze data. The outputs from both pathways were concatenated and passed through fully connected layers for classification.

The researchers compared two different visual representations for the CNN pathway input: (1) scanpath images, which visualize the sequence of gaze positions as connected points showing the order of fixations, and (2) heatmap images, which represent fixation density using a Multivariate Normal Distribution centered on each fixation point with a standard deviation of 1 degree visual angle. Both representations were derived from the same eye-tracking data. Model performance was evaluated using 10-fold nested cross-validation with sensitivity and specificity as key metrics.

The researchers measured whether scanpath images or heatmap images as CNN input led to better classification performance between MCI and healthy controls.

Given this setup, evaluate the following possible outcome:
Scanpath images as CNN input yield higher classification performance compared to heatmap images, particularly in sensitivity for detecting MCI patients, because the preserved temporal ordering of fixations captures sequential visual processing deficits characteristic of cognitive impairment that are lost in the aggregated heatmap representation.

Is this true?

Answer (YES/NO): NO